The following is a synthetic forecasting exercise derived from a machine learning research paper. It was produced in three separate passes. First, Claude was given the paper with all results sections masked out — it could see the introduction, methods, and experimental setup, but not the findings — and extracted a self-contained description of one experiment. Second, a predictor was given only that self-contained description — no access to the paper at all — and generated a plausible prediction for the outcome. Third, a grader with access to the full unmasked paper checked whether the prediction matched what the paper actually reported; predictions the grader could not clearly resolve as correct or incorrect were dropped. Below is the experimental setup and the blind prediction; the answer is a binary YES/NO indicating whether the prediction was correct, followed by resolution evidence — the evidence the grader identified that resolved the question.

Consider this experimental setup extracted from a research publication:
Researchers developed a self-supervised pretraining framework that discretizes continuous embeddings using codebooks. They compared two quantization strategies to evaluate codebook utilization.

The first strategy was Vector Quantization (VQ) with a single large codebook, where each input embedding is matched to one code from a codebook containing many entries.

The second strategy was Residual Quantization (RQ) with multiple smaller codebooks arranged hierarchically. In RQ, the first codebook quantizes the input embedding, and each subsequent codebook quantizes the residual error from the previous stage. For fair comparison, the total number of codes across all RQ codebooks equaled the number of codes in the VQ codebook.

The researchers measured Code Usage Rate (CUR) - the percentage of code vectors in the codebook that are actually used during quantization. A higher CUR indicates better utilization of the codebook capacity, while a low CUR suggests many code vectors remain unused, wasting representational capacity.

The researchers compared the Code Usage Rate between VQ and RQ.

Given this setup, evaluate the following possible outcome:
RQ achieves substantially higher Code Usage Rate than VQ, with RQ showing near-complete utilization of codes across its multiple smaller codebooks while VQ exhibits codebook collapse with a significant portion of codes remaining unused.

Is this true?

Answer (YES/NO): YES